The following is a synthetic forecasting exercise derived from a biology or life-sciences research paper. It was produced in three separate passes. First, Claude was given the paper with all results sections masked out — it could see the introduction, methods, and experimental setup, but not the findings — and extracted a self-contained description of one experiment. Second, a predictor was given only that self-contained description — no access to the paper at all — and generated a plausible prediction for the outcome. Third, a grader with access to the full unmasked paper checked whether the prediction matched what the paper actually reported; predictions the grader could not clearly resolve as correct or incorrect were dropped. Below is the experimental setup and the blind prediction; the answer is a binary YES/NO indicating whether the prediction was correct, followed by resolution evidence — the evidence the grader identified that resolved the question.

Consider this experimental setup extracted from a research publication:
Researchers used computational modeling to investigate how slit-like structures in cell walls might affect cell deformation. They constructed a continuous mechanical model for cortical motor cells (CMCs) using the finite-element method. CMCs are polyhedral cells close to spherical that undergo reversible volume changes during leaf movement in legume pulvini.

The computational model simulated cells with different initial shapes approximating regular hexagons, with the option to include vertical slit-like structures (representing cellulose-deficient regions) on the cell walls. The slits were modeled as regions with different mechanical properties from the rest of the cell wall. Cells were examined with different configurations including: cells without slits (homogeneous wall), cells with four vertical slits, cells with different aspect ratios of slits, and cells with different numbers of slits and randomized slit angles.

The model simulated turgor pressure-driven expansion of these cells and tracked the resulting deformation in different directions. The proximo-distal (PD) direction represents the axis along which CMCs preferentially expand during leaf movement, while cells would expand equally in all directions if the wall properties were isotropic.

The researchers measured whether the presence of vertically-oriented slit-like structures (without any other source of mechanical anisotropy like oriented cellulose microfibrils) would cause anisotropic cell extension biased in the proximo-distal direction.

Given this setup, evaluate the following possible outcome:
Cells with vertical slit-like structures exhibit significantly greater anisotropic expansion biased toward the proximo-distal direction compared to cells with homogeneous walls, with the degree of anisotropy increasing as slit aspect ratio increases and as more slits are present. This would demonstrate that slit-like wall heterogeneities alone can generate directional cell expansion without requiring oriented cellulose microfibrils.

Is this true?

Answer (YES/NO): YES